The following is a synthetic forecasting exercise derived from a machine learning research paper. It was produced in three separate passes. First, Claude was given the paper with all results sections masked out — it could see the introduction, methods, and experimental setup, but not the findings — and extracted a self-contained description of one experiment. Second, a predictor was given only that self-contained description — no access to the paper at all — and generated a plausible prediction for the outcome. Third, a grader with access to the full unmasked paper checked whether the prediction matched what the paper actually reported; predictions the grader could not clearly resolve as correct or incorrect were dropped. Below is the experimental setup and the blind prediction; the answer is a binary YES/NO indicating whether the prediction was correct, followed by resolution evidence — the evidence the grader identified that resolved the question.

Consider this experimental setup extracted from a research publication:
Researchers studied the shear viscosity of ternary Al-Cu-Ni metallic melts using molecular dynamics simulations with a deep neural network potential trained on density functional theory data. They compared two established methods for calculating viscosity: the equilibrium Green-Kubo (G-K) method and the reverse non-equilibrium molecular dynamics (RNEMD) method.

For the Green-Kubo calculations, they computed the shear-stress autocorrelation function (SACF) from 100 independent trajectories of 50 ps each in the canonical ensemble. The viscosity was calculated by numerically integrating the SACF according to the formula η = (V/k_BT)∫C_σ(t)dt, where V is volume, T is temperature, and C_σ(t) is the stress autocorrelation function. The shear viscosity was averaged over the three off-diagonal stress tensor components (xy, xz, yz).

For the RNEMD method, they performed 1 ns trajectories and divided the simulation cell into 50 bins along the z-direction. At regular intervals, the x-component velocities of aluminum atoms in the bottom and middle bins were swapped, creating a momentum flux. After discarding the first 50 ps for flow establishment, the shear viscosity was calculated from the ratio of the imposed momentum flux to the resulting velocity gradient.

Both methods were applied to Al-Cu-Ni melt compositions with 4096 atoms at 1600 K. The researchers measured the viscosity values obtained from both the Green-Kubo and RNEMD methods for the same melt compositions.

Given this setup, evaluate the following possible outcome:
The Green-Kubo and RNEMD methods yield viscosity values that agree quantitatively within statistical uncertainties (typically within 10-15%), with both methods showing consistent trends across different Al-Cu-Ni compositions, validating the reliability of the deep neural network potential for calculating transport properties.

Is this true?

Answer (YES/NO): NO